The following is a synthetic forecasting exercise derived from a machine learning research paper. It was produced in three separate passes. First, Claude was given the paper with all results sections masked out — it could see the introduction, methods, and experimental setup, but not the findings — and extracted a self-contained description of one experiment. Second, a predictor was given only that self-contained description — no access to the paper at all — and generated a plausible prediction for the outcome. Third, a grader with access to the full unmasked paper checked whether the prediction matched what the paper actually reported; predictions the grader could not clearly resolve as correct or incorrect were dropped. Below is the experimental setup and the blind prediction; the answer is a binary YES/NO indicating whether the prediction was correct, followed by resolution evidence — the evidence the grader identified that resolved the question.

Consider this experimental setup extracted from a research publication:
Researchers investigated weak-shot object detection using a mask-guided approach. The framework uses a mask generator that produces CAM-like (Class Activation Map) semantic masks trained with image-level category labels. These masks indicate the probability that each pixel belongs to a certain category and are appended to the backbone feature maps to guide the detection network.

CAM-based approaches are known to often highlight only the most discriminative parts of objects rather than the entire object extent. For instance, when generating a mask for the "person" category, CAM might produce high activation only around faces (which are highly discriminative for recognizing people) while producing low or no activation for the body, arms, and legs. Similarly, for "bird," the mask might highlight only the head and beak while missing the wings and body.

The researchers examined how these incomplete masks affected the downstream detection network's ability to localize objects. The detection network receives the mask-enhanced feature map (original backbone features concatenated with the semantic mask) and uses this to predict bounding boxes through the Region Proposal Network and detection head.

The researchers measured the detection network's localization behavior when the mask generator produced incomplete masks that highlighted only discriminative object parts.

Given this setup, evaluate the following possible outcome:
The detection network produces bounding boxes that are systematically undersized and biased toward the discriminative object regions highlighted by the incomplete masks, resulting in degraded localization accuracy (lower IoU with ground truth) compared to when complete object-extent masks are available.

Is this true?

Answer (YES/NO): NO